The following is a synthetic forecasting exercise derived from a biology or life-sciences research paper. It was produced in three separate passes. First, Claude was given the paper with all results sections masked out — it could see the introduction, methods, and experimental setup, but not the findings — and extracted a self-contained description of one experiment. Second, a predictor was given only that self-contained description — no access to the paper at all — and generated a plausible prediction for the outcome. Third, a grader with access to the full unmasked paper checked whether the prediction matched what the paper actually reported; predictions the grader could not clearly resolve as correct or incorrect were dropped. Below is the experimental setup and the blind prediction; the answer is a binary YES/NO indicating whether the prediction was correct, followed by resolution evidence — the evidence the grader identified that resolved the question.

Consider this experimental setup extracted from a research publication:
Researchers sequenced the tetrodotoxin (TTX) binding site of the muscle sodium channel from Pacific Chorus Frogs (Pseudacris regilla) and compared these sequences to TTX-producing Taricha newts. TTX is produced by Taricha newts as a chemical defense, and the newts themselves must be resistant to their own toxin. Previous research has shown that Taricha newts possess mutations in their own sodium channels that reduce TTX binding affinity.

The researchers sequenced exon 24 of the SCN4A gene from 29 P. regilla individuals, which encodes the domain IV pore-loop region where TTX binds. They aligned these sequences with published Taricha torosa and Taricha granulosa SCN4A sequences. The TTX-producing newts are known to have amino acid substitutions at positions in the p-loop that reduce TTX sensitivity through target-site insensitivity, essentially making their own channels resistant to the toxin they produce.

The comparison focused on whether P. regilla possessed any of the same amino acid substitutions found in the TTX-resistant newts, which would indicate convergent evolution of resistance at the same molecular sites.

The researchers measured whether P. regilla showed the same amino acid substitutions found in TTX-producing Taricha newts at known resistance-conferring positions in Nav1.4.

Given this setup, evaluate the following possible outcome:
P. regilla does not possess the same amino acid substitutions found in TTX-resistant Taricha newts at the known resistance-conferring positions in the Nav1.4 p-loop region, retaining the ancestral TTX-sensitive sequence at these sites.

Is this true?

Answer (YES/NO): NO